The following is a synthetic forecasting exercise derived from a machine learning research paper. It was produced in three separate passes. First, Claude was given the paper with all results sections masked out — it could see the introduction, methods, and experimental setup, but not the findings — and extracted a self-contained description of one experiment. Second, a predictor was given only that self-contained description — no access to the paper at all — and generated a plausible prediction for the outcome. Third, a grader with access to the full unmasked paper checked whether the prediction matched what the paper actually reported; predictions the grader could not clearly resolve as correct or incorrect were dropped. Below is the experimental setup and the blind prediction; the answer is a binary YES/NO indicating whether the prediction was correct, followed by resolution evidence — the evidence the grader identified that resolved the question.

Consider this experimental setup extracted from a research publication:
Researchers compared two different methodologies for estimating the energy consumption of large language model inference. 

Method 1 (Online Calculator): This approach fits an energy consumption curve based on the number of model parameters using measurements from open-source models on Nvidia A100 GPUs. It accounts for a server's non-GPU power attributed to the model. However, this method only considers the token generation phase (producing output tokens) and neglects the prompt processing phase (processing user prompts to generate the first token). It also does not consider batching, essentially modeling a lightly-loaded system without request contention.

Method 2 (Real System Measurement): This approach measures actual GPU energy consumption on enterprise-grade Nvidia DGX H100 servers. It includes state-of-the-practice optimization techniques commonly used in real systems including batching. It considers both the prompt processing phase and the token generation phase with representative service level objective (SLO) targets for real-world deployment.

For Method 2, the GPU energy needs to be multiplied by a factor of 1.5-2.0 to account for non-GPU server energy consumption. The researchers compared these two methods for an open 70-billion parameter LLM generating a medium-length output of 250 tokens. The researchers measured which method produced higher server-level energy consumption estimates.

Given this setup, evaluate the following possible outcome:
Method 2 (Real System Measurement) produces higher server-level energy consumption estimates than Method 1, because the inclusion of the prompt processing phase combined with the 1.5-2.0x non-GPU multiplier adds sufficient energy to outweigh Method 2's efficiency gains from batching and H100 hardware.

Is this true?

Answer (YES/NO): YES